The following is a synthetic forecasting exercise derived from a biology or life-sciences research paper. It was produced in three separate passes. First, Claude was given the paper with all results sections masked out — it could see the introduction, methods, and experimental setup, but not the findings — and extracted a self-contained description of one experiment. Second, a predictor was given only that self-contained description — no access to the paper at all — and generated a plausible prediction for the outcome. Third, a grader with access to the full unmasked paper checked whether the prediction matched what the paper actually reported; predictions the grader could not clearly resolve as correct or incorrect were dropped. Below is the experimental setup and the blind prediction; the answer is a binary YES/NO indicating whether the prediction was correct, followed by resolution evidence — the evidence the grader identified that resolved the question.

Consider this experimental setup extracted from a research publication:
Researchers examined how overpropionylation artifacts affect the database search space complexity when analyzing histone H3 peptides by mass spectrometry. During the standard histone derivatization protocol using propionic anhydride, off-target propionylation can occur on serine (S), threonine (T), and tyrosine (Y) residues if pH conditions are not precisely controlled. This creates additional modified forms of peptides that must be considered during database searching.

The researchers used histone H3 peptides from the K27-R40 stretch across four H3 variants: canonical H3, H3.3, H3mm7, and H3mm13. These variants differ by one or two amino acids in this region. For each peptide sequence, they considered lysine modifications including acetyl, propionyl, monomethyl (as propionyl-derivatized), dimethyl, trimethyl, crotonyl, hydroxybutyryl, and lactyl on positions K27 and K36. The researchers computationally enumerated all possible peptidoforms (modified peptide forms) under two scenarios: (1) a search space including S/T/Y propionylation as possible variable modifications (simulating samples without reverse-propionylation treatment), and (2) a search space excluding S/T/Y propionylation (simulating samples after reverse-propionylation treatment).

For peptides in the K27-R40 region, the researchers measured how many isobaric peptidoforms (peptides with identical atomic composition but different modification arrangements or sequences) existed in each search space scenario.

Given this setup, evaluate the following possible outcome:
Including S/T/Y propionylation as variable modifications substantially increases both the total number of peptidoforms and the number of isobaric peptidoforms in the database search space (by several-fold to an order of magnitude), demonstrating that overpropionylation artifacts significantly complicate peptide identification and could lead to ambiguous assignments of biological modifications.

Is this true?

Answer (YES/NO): YES